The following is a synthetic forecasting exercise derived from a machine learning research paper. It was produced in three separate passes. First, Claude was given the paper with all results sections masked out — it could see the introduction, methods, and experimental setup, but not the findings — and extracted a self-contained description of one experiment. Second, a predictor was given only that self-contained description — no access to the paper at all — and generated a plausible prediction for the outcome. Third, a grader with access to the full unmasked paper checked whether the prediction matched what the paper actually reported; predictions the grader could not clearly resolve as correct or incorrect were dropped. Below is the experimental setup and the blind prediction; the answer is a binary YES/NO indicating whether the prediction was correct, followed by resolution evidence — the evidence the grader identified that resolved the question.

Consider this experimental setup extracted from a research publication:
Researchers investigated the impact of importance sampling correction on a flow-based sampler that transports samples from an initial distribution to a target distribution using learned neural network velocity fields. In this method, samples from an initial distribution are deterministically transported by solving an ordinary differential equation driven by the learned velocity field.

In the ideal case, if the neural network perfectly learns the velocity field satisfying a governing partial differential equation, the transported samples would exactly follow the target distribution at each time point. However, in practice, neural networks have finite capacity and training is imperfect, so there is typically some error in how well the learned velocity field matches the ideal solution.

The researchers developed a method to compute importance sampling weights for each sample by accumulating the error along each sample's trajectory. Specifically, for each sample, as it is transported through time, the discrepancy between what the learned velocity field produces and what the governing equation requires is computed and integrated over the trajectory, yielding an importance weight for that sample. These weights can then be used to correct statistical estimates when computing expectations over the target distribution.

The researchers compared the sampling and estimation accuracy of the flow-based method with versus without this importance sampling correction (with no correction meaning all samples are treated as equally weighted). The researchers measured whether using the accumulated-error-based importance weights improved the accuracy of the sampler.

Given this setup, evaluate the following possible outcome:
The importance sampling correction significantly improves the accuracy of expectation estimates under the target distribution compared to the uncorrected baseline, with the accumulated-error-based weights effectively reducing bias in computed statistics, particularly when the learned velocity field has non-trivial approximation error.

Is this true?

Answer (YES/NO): YES